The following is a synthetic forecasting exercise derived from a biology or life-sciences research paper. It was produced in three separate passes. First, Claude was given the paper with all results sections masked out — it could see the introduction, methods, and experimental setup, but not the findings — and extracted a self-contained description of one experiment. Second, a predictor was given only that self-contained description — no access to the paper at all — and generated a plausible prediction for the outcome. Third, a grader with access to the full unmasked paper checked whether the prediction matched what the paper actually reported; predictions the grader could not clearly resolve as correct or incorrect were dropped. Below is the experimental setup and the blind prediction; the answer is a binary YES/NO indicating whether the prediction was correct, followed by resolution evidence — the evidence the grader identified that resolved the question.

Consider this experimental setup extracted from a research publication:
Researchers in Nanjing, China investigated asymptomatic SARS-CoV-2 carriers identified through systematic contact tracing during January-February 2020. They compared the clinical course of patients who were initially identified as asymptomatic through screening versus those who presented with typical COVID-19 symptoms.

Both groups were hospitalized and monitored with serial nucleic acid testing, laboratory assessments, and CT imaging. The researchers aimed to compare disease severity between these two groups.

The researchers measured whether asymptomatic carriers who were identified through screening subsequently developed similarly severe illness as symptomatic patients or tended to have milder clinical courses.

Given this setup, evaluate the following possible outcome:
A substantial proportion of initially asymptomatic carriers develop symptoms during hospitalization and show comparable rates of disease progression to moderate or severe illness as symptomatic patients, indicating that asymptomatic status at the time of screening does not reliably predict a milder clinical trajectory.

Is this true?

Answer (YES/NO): NO